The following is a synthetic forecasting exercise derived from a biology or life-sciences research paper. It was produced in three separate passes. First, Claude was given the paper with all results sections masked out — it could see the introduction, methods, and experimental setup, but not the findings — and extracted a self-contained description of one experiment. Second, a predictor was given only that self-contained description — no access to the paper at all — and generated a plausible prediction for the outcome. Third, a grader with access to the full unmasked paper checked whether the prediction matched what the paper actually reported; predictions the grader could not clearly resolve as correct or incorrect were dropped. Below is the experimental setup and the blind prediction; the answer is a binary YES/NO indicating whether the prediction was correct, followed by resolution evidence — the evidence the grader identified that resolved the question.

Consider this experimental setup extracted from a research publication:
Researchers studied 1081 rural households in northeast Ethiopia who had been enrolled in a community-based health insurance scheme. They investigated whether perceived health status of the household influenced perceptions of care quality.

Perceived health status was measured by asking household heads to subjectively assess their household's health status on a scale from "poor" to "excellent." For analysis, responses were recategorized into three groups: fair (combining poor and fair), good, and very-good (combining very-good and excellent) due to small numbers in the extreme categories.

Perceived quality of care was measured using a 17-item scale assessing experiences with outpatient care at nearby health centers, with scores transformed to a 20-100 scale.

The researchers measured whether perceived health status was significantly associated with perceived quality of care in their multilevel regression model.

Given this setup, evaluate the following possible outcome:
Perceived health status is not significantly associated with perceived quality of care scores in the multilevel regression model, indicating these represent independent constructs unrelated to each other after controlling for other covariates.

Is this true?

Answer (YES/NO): NO